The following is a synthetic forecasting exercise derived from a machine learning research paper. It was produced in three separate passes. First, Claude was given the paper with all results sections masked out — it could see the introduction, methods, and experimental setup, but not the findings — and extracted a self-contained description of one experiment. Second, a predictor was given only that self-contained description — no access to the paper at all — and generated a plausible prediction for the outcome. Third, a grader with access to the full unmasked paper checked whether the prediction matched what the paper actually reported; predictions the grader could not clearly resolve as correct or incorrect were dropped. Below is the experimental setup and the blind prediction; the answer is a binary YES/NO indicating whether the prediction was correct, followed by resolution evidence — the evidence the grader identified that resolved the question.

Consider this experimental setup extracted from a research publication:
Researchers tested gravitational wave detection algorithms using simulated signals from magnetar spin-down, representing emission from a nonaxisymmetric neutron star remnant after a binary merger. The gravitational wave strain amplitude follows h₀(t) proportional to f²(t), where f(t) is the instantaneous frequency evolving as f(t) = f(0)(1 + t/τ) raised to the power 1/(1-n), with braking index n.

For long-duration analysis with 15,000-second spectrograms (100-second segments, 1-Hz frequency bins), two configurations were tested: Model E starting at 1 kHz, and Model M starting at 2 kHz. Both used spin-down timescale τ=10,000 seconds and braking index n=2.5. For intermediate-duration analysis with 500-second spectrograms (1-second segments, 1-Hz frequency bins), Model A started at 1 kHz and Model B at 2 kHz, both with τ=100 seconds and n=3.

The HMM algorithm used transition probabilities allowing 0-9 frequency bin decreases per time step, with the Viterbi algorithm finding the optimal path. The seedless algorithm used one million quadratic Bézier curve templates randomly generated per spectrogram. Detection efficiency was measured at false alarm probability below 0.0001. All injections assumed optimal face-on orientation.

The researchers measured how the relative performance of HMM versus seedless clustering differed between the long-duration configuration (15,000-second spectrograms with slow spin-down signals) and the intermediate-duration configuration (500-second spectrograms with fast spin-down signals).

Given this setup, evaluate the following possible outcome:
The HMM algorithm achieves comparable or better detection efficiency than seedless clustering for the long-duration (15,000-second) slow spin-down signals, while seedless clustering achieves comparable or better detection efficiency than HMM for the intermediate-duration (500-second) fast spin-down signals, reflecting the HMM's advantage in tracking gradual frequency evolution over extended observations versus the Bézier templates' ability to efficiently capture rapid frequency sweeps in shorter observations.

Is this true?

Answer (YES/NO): NO